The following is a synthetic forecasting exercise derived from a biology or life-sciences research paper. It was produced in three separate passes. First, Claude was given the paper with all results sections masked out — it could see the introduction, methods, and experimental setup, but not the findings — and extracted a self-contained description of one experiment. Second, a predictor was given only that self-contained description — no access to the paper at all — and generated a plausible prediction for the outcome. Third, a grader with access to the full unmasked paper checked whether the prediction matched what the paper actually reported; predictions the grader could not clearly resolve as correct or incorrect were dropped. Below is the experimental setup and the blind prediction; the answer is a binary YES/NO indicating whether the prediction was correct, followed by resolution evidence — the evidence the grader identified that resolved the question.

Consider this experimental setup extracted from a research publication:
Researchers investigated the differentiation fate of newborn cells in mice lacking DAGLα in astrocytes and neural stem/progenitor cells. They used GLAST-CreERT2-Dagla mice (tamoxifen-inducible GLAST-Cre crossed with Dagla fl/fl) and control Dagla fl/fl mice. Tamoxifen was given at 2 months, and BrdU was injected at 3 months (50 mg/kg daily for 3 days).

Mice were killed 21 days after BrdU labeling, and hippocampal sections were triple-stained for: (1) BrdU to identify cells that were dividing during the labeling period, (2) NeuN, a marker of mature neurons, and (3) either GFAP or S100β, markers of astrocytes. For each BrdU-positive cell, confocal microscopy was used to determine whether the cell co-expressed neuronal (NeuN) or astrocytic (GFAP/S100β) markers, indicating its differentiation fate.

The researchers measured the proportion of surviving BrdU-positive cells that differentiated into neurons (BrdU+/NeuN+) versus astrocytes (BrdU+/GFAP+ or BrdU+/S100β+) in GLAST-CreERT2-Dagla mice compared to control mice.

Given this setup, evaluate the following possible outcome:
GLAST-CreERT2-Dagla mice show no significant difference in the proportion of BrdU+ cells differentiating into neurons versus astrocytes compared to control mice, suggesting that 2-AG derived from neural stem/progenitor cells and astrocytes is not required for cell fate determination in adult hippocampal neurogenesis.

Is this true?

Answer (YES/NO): YES